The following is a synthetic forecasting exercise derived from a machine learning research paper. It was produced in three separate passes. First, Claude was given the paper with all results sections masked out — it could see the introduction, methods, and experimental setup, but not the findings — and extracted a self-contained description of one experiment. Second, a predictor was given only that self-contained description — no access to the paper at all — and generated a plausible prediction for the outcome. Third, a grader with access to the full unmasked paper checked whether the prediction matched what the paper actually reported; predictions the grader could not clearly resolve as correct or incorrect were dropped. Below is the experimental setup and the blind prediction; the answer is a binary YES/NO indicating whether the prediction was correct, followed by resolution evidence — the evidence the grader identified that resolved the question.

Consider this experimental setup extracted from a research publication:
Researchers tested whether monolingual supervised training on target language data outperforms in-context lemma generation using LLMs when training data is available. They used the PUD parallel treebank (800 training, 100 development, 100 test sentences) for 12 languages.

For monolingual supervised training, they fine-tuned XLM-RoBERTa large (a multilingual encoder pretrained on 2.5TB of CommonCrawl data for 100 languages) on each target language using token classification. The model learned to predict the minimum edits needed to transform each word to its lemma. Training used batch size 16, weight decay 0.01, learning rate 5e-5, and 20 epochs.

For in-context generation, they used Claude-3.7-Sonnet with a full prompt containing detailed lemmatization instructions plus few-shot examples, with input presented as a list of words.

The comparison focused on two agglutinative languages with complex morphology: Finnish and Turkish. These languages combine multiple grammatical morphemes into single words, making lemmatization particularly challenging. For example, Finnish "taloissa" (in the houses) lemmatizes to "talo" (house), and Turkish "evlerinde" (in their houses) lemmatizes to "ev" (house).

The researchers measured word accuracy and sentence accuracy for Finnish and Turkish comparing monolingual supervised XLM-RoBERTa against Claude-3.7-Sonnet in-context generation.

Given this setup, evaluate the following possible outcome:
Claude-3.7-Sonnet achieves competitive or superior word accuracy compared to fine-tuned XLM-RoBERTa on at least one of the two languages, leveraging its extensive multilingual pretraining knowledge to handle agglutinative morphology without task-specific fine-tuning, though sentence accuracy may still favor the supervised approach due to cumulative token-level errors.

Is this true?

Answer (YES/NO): NO